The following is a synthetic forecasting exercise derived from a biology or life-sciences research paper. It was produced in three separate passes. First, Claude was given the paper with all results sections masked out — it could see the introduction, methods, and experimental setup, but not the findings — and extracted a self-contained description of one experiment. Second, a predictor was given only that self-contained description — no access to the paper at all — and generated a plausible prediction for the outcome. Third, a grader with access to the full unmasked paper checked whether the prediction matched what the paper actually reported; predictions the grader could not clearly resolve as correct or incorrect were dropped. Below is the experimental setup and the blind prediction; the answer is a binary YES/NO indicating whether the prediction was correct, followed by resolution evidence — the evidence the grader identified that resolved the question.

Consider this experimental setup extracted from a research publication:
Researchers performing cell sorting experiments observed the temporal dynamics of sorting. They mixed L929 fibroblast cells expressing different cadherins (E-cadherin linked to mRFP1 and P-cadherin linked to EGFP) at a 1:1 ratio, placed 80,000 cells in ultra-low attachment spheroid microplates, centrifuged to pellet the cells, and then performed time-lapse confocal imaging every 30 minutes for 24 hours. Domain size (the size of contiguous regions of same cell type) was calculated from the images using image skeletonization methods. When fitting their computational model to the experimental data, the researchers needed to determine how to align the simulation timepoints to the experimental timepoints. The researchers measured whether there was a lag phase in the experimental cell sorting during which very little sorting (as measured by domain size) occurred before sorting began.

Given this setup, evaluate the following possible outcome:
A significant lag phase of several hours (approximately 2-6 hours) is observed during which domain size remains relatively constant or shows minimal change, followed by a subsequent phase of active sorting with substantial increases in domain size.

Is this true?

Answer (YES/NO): NO